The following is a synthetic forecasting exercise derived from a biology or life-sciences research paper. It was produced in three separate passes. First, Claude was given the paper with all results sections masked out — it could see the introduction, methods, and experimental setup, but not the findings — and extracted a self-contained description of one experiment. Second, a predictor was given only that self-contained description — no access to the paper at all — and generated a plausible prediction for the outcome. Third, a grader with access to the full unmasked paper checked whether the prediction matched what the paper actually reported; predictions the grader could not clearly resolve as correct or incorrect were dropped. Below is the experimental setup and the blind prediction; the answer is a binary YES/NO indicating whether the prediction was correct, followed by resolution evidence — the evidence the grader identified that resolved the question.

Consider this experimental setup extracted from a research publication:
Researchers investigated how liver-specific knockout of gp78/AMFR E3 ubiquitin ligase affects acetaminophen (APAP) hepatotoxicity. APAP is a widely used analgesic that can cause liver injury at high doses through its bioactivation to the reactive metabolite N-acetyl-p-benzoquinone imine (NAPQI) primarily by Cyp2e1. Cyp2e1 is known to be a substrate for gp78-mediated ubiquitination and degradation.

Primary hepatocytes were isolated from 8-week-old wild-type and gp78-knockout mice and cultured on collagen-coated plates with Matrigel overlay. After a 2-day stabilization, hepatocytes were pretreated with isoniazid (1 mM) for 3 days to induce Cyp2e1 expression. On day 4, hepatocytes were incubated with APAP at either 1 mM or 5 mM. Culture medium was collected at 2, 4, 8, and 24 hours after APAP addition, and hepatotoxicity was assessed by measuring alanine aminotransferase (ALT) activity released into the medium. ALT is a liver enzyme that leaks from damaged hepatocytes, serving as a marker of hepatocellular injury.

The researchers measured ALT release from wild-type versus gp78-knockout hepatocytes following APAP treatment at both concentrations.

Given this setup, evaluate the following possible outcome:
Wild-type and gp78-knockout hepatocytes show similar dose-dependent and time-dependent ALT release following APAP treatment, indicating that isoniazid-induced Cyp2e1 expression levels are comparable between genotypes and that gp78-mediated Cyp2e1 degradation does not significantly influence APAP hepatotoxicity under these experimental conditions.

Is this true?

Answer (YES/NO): NO